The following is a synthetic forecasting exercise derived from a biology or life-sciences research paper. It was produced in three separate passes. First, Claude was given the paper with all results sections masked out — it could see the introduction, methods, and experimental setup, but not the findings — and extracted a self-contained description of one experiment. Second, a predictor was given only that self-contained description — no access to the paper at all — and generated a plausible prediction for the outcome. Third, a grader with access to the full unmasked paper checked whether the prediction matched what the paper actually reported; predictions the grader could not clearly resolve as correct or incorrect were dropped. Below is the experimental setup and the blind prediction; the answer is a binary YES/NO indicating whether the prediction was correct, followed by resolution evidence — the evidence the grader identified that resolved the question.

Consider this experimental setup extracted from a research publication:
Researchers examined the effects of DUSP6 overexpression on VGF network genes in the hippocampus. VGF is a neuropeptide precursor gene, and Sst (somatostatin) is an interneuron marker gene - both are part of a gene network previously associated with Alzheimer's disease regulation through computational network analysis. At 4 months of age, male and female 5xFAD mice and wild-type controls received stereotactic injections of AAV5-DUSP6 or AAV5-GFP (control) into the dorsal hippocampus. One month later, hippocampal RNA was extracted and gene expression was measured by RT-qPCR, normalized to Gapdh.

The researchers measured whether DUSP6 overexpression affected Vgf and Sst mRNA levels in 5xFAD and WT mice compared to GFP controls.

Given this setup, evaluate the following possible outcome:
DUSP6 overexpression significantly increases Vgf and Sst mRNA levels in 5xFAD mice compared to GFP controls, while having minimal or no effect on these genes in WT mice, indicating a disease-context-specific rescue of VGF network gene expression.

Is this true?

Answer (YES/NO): NO